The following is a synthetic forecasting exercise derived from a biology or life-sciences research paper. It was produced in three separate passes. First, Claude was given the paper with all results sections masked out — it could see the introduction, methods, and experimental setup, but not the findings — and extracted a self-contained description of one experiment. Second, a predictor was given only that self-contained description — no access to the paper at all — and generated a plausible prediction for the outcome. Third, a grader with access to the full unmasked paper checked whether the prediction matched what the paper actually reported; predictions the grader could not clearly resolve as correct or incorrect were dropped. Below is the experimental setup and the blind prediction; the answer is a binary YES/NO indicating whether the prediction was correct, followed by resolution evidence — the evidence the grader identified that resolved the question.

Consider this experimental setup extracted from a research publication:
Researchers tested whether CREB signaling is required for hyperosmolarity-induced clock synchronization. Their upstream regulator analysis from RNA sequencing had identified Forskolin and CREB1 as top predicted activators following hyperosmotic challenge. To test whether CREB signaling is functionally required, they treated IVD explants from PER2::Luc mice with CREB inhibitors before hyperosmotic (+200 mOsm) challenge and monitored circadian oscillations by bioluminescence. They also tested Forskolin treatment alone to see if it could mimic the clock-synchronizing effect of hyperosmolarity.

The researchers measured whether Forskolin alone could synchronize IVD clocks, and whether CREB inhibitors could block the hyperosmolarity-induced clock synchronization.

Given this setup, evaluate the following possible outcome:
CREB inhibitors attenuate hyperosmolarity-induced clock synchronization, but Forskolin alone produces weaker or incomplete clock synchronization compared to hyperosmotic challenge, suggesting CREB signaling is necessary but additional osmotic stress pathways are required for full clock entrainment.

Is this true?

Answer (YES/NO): NO